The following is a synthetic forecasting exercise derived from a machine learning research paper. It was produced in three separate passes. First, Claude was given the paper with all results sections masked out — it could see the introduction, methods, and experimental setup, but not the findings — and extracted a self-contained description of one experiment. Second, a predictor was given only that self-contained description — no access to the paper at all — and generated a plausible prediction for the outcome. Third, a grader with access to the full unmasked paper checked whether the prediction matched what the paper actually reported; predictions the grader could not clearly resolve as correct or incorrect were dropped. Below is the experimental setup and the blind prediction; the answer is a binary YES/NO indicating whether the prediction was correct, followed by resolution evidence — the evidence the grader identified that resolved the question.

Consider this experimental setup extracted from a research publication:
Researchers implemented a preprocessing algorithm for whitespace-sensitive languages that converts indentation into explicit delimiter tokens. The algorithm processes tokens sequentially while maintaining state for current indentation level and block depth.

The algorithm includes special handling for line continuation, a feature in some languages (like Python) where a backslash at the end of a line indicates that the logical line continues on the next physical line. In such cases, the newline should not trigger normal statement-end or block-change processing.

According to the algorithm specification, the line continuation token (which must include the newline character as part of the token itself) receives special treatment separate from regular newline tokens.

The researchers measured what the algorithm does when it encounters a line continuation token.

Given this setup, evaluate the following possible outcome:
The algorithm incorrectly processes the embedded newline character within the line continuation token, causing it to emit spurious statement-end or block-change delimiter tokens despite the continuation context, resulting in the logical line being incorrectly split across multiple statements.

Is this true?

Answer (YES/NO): NO